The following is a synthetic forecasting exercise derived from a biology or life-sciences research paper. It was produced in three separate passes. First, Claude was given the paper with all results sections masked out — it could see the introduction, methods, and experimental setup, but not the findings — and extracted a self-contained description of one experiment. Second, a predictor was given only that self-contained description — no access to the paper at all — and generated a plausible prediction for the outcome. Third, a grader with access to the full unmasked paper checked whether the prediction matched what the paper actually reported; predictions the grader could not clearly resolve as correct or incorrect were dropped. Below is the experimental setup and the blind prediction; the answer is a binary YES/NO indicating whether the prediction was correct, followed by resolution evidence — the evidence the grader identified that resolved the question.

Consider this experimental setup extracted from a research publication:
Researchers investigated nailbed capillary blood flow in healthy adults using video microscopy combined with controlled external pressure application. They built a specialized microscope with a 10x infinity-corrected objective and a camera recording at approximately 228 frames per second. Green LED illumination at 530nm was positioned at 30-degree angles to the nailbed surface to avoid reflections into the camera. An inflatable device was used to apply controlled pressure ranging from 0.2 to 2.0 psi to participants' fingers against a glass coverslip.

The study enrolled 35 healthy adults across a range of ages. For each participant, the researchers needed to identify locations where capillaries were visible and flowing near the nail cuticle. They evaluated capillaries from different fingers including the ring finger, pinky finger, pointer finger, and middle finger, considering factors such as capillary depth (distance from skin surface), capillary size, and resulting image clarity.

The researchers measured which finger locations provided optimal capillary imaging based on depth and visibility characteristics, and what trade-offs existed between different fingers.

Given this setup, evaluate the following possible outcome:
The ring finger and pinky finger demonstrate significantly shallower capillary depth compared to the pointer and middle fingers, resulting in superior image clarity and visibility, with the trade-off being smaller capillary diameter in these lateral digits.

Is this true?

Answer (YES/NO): NO